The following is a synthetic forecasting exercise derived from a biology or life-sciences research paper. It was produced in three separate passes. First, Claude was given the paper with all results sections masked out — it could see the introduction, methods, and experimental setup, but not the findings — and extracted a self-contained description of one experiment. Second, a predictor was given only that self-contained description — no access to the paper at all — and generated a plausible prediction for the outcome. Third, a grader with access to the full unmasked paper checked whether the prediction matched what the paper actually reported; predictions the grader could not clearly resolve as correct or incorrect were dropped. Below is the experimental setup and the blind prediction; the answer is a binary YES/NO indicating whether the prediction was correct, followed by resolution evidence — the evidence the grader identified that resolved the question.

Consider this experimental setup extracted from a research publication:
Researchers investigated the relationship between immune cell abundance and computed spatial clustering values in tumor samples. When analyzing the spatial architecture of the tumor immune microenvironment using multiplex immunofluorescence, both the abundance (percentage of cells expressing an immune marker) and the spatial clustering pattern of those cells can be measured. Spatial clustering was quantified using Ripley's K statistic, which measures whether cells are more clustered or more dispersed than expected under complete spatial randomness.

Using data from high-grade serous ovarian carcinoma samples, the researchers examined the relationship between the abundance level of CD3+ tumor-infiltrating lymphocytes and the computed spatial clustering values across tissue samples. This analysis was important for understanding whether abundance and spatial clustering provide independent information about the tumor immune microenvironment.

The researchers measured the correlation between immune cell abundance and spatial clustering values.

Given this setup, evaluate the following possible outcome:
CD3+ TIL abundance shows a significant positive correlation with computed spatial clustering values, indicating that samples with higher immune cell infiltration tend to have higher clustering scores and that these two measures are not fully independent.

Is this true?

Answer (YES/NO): NO